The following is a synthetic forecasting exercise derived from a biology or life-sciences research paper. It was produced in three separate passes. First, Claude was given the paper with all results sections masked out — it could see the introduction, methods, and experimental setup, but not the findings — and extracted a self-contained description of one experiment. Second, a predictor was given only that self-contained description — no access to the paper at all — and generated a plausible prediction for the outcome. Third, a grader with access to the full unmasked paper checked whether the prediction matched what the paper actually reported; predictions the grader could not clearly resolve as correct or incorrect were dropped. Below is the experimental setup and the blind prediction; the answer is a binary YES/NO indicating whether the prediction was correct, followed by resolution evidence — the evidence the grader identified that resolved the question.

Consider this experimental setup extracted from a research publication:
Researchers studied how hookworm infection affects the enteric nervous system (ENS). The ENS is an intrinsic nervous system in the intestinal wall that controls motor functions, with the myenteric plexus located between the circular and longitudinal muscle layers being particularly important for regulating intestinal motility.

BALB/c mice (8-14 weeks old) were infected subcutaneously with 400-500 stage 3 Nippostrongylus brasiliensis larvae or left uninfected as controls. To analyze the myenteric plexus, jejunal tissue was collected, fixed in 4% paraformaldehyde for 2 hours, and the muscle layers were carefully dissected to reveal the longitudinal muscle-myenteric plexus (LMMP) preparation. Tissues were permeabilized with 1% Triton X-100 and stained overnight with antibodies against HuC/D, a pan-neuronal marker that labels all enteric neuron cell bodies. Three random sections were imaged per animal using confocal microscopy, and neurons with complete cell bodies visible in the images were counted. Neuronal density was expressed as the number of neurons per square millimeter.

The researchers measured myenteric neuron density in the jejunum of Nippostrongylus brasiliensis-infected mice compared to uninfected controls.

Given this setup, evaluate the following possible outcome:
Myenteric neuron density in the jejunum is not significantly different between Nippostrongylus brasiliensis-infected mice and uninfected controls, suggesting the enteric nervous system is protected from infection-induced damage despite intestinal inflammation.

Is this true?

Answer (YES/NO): NO